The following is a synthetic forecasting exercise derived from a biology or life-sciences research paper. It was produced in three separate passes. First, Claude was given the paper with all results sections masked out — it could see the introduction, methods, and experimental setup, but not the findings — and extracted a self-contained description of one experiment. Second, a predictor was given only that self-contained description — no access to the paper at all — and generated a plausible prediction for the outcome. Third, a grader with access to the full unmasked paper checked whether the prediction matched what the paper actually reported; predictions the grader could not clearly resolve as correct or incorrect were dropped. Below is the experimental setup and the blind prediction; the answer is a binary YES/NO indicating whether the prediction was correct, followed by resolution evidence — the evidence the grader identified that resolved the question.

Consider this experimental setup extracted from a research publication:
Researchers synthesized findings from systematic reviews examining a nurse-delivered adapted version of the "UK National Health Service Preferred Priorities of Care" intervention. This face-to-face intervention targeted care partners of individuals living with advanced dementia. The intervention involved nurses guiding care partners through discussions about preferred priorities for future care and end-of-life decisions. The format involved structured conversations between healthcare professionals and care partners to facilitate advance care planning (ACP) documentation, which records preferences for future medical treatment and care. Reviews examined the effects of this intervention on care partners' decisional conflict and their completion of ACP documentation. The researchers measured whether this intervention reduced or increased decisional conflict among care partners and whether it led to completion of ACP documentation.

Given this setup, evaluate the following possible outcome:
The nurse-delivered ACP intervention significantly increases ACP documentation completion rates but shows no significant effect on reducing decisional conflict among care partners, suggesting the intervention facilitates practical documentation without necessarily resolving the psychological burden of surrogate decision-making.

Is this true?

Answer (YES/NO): NO